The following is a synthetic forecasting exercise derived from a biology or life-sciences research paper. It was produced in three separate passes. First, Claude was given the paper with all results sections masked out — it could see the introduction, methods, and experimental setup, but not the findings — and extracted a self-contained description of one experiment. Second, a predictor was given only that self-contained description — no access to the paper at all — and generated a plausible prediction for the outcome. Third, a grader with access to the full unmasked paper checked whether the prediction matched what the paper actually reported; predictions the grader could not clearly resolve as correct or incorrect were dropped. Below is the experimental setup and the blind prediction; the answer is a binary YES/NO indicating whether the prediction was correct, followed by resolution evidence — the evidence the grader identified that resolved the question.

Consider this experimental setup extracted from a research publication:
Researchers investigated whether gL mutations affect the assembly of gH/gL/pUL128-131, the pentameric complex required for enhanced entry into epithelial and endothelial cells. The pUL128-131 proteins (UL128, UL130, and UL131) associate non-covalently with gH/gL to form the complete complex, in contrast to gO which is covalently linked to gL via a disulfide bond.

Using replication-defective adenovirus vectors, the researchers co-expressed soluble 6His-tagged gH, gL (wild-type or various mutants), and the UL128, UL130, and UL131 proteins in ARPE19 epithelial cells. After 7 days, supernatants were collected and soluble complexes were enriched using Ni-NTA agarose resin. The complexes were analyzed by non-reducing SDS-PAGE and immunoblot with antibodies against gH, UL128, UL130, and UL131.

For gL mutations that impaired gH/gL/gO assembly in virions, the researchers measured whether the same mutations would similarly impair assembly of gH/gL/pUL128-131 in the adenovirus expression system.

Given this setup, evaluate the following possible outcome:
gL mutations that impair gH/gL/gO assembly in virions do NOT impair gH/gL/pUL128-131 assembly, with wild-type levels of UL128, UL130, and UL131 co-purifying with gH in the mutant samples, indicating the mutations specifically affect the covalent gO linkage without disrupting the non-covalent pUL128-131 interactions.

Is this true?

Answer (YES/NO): NO